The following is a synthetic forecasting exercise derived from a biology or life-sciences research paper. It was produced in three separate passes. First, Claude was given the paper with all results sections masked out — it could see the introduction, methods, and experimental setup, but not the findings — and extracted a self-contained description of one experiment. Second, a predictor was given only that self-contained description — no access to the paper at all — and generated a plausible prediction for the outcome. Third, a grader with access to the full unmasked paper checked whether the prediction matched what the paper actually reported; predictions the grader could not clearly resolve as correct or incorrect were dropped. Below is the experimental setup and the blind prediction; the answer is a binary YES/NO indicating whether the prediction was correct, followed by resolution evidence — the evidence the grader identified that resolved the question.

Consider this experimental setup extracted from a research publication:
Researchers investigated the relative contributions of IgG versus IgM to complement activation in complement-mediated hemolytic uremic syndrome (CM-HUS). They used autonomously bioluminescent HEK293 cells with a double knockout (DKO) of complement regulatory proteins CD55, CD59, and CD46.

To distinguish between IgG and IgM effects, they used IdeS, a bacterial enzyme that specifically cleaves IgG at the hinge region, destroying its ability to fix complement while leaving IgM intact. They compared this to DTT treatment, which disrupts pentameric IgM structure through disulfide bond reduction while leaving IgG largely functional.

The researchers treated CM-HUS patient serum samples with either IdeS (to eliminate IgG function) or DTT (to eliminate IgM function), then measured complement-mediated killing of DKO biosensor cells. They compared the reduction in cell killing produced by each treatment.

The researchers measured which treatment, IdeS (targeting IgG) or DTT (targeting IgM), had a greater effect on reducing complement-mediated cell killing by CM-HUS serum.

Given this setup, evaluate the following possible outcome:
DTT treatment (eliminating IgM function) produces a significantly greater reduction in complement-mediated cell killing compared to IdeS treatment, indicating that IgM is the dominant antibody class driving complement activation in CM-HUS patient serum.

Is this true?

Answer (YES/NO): YES